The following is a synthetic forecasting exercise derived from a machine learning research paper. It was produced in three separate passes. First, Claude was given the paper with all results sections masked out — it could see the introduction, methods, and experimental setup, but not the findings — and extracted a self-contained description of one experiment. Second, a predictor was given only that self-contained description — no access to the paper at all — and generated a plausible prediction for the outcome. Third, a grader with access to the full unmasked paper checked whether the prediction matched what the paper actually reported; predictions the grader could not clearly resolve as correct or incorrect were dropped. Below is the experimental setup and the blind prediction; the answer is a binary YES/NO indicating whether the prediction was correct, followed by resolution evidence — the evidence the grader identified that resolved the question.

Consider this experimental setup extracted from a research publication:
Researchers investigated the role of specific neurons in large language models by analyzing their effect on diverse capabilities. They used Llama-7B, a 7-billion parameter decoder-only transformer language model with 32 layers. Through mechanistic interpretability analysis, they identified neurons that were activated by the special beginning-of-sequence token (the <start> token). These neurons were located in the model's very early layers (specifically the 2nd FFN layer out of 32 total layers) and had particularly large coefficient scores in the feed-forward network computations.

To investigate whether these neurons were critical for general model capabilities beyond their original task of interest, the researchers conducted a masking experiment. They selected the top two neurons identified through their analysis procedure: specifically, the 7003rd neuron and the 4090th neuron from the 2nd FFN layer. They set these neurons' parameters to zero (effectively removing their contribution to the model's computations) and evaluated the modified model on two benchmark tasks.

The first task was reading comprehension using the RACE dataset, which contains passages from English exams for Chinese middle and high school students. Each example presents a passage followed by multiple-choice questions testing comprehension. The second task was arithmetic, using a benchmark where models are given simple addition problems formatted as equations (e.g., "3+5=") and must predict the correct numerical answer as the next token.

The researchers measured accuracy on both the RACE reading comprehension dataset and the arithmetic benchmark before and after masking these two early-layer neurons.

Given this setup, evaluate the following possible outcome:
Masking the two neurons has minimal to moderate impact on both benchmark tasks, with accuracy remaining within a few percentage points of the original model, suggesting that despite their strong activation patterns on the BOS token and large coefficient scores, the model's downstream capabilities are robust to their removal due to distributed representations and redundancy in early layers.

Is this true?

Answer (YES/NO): NO